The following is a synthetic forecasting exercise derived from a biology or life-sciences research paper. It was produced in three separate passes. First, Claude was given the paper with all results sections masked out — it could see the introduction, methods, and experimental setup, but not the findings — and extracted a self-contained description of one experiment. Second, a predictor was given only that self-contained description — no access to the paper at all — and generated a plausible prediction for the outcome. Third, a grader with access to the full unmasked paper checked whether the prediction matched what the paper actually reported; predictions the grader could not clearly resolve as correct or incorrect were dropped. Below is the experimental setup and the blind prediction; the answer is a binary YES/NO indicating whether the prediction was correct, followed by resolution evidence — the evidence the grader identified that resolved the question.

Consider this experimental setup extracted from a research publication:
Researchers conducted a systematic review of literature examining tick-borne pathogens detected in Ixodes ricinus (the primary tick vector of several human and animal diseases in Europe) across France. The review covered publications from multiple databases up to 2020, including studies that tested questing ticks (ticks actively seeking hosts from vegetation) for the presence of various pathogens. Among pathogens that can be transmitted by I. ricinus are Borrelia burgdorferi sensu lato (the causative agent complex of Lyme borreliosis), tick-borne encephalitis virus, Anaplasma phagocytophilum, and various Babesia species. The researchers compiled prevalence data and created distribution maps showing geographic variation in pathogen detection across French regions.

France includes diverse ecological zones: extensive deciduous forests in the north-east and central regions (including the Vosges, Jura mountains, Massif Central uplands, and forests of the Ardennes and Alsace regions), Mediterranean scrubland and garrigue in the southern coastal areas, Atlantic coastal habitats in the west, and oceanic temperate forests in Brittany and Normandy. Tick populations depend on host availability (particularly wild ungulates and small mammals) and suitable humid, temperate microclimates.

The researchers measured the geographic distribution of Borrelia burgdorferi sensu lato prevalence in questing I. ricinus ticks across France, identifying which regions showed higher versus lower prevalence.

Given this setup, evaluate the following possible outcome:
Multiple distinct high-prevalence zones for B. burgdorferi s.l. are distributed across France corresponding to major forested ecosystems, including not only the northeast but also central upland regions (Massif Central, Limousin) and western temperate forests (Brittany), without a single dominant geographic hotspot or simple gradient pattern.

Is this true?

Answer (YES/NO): NO